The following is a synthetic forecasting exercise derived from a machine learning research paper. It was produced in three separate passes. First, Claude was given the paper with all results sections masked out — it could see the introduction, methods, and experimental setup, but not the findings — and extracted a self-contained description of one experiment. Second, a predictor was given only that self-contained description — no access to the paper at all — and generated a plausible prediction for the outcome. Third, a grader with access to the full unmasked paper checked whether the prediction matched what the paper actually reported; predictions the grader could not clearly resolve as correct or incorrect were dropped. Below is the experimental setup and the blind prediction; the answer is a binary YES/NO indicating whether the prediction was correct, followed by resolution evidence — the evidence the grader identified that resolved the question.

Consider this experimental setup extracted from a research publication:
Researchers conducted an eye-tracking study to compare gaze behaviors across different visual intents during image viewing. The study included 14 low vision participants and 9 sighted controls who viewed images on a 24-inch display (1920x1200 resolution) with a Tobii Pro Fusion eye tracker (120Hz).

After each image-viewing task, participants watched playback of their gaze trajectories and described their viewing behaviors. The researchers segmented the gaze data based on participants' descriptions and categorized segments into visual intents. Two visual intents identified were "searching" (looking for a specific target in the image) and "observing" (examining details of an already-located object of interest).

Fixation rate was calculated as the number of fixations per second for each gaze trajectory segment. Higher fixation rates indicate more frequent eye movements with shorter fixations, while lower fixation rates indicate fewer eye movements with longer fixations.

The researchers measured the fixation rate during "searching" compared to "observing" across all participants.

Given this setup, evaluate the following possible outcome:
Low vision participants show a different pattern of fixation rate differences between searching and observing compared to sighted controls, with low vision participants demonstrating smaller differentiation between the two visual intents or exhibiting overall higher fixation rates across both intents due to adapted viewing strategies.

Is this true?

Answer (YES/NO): NO